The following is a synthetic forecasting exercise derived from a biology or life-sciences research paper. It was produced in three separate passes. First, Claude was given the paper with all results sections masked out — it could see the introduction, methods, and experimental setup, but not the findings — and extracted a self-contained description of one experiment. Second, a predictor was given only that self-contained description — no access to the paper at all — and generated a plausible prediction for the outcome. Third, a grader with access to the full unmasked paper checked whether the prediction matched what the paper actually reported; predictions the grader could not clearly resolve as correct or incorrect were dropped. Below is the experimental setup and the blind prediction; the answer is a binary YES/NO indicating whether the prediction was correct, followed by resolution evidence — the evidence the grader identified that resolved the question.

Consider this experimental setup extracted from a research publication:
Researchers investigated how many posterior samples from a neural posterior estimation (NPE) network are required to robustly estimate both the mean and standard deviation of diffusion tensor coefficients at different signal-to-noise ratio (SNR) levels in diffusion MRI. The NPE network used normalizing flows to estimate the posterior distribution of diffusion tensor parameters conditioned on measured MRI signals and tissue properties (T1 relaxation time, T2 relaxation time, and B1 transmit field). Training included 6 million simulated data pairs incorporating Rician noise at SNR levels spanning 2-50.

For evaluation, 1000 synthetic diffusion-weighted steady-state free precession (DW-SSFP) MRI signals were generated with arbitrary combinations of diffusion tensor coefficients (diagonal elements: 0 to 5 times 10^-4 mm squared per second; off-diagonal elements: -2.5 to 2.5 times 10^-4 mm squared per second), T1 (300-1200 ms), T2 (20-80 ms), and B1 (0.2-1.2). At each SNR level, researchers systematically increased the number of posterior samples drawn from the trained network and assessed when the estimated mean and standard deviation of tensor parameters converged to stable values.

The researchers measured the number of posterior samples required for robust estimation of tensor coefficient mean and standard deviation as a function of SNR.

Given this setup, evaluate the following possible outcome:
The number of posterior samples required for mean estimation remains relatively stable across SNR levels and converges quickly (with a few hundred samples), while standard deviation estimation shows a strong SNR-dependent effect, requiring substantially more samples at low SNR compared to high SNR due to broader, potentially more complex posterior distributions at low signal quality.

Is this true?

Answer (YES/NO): NO